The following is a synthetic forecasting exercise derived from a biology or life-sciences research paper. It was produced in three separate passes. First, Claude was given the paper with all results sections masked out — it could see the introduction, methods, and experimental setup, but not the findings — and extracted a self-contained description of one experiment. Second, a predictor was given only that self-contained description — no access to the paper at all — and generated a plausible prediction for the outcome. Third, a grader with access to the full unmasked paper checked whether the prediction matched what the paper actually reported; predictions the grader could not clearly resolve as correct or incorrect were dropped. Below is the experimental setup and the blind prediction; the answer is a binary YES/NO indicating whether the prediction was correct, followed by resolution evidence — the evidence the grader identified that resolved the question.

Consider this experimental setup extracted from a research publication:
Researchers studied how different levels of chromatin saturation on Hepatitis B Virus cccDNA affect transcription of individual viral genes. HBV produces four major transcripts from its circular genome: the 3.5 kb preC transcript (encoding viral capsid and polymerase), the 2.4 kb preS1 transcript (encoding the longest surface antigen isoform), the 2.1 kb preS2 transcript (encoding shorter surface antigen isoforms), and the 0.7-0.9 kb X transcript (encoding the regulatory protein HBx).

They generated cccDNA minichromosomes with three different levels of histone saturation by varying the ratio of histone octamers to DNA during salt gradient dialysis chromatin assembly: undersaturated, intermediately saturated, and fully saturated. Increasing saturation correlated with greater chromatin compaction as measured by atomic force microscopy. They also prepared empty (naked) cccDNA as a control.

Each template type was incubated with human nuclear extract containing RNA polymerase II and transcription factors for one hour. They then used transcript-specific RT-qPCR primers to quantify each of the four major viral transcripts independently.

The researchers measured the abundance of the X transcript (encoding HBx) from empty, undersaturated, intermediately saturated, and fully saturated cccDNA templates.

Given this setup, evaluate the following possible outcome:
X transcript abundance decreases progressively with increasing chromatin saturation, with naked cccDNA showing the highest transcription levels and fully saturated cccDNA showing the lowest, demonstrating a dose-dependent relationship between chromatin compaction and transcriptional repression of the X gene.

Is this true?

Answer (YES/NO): NO